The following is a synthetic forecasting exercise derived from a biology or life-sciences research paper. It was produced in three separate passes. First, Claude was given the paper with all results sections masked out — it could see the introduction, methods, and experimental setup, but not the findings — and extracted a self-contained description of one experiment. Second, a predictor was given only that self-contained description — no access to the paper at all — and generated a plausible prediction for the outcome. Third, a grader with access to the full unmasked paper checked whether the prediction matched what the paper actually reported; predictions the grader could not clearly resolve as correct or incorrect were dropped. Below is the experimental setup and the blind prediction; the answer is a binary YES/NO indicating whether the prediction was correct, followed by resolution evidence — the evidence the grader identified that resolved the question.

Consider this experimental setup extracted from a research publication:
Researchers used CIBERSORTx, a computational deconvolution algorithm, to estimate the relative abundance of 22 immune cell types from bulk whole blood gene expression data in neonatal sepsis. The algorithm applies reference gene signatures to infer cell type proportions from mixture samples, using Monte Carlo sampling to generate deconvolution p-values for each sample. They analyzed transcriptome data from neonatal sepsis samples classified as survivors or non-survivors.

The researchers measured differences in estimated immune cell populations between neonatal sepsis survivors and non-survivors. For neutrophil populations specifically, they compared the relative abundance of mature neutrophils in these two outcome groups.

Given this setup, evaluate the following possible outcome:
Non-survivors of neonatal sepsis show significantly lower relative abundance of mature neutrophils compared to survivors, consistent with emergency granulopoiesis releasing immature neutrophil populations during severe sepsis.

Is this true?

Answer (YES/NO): NO